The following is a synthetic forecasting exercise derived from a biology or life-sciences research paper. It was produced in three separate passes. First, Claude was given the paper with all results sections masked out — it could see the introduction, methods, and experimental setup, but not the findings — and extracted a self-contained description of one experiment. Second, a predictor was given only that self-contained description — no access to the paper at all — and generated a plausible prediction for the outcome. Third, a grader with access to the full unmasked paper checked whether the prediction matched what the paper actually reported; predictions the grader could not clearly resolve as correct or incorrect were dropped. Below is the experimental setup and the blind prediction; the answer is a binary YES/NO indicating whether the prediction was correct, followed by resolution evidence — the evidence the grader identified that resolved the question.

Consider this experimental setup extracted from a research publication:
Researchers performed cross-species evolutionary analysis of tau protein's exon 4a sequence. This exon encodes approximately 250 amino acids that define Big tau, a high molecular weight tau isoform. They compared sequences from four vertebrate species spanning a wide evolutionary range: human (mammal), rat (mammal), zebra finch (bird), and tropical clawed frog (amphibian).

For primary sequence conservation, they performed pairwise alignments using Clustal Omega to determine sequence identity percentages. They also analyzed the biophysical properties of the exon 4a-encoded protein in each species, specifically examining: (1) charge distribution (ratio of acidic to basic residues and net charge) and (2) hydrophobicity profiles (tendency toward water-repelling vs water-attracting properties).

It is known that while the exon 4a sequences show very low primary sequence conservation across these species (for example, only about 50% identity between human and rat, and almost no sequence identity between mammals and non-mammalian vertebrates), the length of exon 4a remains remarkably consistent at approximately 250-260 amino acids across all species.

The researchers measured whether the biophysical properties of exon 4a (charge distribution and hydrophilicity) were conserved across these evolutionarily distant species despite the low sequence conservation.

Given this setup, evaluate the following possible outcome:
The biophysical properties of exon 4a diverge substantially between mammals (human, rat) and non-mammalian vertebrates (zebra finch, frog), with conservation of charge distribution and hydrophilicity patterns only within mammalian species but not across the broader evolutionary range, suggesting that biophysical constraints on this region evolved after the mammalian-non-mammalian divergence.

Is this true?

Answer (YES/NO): NO